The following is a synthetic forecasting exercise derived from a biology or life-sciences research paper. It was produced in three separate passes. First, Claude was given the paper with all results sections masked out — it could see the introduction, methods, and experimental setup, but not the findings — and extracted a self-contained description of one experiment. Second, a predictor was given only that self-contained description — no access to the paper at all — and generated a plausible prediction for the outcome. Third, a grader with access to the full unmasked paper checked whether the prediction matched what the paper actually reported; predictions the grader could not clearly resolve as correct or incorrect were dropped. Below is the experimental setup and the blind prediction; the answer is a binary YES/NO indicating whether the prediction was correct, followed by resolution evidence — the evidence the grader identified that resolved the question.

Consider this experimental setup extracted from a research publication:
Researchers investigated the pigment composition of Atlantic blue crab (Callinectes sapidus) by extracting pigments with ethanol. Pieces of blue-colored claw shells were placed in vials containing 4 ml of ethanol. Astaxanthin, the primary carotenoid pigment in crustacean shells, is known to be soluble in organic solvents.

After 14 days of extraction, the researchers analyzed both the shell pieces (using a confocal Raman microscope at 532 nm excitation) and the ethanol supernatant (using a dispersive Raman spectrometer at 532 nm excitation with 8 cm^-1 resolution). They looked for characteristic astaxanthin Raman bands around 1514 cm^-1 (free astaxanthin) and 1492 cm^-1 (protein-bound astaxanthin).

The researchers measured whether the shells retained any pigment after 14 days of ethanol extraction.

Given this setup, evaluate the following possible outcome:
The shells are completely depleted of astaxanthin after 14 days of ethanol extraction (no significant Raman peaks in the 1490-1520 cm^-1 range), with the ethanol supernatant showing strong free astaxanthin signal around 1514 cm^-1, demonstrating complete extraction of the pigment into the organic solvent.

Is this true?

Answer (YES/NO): NO